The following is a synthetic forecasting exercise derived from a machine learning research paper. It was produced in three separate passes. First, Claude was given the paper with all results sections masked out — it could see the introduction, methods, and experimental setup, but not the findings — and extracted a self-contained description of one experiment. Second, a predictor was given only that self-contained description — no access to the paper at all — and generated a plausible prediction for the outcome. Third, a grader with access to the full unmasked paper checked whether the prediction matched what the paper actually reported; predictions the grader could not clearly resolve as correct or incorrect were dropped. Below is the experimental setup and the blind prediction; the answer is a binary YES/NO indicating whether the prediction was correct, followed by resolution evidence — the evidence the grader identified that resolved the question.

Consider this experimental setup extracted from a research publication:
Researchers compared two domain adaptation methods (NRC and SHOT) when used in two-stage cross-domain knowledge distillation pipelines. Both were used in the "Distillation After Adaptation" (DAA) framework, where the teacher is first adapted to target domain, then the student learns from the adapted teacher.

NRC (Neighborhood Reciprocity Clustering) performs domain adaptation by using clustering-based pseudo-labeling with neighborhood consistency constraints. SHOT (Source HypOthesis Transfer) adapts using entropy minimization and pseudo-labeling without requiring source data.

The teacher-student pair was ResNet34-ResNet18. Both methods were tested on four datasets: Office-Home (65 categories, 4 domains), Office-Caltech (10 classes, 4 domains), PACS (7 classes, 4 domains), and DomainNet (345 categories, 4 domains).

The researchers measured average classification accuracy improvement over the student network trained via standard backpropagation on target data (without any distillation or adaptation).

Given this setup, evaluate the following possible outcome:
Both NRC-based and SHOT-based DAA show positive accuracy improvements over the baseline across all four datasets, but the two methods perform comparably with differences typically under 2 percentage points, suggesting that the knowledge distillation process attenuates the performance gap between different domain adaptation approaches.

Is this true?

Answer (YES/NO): NO